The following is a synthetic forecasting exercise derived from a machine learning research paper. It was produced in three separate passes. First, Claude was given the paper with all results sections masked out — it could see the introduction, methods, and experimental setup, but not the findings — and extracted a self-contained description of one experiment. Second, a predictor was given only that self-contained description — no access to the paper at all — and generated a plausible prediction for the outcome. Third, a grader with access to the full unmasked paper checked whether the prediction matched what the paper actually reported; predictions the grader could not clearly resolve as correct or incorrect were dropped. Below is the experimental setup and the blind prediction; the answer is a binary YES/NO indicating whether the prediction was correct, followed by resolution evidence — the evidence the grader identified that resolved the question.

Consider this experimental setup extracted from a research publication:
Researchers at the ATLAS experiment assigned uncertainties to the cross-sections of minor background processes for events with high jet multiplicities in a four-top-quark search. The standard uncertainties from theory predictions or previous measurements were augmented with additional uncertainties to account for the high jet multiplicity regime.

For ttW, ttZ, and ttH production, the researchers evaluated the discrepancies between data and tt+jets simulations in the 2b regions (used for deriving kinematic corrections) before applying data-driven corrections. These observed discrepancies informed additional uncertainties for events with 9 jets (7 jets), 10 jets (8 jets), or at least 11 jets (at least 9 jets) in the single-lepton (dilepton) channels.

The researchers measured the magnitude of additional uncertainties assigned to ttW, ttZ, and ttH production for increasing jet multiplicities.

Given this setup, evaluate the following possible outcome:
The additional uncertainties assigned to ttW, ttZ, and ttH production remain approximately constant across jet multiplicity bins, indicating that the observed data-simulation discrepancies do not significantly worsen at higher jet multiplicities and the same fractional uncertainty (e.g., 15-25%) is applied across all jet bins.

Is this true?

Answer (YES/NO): NO